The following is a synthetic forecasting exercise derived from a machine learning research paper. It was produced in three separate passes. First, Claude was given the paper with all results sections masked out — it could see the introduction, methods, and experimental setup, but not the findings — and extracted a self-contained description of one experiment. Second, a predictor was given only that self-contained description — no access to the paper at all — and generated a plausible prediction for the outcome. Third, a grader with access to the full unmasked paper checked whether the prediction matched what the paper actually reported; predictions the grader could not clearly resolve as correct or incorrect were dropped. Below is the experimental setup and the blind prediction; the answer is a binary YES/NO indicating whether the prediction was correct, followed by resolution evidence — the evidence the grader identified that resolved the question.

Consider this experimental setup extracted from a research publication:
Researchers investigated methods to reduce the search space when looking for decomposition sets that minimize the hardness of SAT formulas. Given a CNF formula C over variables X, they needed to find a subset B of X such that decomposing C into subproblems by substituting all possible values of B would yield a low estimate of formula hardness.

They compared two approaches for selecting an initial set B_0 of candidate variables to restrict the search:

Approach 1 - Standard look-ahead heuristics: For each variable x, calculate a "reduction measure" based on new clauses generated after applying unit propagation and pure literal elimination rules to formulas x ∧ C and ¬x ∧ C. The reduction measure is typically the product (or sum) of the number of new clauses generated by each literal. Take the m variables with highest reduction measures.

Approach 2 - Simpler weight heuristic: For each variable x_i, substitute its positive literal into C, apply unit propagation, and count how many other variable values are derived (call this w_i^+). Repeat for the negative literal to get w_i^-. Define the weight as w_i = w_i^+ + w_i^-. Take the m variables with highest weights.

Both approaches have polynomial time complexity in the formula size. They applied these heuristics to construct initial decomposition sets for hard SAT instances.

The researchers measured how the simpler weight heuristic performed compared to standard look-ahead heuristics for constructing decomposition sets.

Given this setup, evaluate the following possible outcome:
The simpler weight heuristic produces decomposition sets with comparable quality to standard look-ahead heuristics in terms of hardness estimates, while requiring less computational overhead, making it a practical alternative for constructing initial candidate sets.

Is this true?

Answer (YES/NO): YES